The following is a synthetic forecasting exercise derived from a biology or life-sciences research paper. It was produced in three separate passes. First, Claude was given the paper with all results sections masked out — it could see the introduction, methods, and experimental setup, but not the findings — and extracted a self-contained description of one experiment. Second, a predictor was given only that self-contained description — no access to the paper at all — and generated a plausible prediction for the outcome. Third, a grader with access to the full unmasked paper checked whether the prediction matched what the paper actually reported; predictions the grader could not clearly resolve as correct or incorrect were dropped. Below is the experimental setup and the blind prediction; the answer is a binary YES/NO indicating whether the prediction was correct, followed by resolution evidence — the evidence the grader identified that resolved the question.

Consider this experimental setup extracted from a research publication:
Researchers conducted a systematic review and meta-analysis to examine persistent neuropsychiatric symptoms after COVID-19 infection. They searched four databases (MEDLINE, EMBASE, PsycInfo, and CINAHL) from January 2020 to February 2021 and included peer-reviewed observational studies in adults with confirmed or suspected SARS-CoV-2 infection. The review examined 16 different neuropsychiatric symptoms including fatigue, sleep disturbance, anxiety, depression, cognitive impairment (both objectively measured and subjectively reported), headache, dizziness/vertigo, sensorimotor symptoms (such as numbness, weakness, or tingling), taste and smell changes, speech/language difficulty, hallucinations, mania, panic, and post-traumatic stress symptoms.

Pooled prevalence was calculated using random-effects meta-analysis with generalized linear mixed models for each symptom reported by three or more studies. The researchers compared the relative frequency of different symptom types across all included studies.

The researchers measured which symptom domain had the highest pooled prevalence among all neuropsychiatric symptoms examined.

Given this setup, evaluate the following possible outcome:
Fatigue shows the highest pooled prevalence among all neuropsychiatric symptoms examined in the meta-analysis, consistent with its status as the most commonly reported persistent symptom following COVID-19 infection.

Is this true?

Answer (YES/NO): NO